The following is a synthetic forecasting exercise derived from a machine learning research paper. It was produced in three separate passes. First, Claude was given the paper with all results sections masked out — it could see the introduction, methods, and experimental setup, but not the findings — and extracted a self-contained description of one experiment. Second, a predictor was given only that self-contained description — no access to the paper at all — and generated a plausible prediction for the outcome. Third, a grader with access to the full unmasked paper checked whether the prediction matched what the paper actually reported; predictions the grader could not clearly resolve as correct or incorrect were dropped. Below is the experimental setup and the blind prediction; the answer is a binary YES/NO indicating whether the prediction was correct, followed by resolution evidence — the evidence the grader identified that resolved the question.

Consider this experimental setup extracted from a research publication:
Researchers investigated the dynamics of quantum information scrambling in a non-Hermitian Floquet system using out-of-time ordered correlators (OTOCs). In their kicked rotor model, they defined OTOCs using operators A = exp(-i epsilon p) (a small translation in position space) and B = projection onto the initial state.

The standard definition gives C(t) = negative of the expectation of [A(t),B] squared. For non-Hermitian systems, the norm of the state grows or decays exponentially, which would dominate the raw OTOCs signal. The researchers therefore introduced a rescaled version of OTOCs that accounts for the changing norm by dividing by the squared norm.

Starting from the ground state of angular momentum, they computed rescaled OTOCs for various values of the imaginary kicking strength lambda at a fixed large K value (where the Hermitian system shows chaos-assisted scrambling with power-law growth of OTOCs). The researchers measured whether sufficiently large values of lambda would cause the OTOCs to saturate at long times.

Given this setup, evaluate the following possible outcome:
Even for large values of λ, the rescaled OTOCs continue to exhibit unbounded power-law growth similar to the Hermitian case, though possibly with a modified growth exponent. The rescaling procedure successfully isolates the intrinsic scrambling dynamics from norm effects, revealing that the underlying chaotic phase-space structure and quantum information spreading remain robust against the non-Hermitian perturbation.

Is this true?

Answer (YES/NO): NO